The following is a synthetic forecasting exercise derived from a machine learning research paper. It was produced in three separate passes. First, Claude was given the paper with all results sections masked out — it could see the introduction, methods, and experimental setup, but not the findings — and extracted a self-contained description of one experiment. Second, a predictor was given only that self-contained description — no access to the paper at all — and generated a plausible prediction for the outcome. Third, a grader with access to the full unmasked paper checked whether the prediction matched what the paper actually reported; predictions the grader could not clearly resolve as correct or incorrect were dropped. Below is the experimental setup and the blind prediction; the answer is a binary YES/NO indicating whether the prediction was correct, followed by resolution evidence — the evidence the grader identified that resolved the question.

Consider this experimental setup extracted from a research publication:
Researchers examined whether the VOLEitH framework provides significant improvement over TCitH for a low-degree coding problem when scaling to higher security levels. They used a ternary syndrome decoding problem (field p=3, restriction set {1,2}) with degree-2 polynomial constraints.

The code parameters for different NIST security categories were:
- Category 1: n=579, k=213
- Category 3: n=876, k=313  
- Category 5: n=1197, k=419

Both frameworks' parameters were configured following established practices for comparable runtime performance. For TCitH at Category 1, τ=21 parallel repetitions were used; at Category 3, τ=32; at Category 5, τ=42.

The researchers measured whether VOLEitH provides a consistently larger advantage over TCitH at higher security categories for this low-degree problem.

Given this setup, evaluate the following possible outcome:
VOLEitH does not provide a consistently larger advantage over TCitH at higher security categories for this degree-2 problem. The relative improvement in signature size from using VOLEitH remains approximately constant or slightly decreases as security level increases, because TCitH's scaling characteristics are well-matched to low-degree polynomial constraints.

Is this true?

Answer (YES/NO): YES